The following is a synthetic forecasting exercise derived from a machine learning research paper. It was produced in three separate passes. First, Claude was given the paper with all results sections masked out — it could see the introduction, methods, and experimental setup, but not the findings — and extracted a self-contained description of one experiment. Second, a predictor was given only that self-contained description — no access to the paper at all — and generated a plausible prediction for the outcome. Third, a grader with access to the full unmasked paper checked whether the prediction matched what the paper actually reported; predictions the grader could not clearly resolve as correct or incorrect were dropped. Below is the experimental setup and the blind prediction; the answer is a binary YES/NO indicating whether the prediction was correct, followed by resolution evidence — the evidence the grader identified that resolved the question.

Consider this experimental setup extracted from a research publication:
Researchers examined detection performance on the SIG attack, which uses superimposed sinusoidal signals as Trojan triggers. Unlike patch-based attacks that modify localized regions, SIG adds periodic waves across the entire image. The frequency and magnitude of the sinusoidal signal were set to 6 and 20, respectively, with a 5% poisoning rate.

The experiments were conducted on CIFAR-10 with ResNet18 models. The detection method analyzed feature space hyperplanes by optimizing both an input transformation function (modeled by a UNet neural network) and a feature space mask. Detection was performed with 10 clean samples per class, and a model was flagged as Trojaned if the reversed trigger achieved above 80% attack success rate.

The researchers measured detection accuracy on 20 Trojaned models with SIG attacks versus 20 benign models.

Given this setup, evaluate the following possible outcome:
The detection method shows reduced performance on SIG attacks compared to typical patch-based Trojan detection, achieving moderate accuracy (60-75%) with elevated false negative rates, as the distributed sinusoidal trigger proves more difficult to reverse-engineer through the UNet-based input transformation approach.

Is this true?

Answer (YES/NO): NO